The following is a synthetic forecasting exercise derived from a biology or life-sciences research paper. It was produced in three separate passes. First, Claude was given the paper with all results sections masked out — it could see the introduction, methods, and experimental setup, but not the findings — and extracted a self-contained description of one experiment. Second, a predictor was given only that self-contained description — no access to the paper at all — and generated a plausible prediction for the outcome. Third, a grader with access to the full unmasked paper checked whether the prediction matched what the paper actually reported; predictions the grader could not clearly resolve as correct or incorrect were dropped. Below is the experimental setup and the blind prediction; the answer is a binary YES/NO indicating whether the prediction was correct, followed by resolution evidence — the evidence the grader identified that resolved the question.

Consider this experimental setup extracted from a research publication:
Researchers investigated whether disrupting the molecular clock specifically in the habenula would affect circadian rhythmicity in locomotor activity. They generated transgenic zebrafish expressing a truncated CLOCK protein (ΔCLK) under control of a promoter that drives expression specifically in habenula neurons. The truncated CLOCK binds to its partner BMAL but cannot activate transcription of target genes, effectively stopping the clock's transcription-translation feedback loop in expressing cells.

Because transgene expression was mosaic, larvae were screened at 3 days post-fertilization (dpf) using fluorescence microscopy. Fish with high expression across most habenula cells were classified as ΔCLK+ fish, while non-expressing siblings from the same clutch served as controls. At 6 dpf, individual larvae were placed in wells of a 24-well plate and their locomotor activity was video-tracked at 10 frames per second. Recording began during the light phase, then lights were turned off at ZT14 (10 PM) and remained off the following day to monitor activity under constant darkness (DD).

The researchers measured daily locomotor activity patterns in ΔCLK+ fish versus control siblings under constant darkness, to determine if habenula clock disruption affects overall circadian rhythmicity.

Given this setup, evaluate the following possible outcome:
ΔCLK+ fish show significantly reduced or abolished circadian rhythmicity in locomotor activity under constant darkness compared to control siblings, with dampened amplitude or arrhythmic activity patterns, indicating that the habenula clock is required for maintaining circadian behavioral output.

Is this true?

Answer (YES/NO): NO